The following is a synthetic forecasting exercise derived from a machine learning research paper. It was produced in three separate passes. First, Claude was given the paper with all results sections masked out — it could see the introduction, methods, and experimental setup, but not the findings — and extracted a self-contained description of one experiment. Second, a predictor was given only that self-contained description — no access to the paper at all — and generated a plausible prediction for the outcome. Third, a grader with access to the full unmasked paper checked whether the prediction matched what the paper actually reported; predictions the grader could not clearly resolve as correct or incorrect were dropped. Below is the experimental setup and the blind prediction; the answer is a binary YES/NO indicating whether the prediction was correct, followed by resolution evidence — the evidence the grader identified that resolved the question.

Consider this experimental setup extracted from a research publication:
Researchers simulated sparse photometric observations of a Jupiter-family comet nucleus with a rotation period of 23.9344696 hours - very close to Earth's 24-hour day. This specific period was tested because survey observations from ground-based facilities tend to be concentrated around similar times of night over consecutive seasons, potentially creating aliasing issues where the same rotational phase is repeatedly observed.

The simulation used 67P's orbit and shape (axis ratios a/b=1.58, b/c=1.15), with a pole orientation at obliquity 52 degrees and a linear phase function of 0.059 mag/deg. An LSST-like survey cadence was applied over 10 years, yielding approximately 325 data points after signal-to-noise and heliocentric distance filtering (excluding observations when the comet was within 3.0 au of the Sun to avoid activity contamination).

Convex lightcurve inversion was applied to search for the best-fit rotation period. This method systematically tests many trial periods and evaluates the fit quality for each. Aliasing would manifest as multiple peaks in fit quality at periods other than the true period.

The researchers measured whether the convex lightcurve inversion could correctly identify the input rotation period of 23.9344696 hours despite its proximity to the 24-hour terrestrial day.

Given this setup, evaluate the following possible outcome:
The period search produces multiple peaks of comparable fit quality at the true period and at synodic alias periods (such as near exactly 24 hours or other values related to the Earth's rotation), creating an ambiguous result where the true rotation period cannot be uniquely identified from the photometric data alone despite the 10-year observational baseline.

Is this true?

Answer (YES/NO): NO